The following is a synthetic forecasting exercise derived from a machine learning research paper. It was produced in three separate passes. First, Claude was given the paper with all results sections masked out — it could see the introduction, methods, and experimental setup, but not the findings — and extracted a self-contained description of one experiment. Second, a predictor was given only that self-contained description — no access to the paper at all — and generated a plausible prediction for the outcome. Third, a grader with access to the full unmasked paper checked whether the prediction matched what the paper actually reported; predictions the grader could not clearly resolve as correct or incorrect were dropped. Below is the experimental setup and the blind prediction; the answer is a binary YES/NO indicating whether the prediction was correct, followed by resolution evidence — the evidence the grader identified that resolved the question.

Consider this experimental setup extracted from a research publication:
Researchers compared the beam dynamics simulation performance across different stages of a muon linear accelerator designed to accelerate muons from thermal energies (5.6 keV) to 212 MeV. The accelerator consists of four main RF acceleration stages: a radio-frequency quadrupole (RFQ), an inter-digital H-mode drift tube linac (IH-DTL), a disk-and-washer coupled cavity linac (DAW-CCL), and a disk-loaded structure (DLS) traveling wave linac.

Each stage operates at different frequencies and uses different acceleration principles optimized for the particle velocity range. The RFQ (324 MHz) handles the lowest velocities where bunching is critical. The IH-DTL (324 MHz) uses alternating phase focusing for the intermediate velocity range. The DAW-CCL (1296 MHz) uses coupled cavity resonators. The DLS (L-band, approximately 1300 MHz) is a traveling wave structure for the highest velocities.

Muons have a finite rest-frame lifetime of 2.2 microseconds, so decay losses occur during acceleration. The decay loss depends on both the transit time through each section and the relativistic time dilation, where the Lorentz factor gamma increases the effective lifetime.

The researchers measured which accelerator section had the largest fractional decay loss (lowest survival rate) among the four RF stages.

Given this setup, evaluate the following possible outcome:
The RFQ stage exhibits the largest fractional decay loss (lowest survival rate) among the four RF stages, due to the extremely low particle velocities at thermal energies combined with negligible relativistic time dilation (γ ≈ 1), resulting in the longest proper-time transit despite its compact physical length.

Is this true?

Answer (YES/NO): YES